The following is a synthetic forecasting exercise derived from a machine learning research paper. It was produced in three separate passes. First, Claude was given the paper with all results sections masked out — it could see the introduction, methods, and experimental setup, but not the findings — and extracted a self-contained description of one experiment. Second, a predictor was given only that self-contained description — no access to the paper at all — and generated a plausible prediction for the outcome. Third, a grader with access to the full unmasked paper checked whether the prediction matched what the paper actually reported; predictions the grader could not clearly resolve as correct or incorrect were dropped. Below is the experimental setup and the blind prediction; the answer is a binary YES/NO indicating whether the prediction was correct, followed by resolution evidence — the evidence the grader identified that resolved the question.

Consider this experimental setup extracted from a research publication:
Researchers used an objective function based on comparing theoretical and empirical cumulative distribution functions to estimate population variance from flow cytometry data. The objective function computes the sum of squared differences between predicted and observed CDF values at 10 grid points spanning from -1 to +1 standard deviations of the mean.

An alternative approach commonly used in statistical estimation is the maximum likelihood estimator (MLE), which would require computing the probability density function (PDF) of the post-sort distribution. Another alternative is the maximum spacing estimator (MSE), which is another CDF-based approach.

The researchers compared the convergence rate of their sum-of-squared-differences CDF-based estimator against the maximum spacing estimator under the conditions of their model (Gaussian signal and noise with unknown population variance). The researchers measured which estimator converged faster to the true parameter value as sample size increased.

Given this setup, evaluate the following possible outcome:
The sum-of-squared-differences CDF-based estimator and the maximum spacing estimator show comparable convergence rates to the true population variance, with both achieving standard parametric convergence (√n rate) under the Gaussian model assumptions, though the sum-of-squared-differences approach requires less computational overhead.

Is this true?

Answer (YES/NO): NO